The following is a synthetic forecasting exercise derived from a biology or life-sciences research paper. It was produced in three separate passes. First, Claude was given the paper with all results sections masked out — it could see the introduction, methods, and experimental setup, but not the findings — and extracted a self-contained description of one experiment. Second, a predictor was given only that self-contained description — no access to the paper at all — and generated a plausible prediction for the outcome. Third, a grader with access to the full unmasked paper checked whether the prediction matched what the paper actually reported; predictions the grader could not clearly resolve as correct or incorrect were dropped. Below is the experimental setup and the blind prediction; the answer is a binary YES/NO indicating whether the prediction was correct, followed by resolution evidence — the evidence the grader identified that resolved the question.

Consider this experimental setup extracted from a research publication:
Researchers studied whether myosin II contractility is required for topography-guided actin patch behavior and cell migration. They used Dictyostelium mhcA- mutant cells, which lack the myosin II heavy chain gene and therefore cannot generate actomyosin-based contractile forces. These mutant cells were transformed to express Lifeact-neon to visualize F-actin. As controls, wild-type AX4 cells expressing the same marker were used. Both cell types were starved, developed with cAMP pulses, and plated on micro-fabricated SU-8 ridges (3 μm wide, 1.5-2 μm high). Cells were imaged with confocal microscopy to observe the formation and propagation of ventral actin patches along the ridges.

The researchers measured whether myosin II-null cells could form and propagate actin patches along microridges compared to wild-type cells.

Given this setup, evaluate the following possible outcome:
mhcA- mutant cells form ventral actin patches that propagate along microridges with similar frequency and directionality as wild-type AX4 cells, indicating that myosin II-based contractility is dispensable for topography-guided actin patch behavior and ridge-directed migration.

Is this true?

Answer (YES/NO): NO